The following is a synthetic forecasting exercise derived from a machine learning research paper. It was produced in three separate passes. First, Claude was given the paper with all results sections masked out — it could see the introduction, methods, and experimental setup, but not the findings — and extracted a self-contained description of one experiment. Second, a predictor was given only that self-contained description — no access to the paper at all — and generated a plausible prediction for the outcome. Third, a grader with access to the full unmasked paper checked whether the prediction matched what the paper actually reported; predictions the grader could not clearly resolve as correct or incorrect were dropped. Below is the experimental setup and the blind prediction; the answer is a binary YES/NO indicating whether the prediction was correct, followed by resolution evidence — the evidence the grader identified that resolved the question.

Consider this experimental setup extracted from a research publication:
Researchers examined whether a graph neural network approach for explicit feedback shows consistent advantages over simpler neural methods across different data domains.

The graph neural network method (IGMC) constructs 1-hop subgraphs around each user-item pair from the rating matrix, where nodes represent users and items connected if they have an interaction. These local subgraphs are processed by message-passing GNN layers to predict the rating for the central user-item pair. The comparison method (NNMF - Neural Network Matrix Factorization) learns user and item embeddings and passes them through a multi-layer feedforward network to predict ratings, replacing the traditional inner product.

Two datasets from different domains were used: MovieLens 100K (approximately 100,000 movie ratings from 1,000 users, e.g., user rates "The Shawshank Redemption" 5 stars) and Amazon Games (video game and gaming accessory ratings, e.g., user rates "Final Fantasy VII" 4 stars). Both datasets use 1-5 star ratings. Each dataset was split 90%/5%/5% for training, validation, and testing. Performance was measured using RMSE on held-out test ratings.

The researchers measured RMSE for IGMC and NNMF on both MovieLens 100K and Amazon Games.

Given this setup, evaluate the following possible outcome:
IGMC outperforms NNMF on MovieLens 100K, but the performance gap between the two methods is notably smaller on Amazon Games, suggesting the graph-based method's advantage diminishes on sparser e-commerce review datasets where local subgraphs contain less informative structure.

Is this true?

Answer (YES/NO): NO